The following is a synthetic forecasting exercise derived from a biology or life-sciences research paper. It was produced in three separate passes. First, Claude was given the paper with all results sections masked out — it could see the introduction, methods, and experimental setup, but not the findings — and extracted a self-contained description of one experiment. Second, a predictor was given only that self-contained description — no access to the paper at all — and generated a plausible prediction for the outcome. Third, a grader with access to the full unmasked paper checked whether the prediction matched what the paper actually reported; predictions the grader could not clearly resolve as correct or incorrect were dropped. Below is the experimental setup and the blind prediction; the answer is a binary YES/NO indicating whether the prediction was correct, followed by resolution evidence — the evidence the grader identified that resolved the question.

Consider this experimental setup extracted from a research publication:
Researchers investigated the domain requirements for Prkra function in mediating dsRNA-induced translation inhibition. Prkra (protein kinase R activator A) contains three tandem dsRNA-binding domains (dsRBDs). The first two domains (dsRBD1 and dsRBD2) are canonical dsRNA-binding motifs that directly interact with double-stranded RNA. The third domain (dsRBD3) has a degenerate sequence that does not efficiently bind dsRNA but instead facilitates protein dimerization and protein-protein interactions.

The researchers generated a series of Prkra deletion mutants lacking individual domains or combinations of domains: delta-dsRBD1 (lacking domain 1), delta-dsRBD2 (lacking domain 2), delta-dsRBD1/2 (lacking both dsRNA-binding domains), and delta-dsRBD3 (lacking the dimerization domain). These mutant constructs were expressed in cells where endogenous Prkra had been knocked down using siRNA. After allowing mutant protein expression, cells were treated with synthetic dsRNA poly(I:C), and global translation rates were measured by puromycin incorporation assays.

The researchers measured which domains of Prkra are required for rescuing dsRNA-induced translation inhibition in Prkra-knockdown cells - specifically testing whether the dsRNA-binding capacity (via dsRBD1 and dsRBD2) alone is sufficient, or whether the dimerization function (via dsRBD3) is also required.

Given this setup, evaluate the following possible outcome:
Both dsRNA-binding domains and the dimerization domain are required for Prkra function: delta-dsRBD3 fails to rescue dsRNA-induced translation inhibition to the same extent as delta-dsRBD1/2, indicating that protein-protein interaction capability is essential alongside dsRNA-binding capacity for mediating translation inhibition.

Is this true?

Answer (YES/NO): YES